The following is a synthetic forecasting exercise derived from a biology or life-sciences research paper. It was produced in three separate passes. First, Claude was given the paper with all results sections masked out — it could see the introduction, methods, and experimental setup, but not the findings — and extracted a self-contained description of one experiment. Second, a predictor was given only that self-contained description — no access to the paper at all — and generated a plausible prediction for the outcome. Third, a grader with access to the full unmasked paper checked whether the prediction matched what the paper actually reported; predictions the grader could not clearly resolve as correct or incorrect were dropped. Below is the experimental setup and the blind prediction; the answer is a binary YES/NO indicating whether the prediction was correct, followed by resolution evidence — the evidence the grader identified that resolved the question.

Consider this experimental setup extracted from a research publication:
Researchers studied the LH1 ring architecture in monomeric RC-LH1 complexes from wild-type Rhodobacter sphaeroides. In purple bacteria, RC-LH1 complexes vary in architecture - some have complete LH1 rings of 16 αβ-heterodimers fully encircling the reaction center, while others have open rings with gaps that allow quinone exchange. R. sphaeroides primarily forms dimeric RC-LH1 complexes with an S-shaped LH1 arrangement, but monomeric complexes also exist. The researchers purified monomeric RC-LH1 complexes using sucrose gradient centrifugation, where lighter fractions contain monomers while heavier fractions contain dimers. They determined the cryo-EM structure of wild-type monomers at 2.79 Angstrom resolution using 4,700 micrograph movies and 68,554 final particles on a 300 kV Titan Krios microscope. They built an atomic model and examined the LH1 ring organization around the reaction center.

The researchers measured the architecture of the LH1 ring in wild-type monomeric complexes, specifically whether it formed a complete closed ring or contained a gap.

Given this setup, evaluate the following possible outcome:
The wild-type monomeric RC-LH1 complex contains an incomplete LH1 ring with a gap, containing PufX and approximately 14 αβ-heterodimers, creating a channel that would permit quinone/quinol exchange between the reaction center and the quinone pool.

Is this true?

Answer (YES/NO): YES